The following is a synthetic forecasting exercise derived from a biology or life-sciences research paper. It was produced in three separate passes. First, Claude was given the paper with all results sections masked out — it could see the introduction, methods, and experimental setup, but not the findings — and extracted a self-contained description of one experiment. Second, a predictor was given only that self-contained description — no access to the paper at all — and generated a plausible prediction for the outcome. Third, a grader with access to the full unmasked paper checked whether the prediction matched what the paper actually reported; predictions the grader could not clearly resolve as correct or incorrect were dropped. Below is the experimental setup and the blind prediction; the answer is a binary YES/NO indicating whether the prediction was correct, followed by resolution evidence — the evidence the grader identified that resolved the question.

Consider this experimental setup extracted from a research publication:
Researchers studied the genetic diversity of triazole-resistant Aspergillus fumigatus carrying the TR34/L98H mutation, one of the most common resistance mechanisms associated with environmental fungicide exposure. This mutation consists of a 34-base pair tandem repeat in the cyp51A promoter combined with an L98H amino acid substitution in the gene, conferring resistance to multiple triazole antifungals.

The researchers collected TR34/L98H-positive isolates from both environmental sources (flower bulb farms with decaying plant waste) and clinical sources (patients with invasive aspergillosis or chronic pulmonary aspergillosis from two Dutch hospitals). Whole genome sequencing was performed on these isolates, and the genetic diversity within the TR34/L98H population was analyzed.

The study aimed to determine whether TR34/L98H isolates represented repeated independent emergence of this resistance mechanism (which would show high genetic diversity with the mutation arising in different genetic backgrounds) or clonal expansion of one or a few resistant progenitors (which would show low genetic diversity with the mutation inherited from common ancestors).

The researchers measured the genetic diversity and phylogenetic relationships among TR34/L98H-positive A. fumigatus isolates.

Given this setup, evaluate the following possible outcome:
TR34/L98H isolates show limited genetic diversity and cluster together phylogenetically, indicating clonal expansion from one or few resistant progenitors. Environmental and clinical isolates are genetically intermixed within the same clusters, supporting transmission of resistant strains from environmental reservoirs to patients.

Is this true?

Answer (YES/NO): YES